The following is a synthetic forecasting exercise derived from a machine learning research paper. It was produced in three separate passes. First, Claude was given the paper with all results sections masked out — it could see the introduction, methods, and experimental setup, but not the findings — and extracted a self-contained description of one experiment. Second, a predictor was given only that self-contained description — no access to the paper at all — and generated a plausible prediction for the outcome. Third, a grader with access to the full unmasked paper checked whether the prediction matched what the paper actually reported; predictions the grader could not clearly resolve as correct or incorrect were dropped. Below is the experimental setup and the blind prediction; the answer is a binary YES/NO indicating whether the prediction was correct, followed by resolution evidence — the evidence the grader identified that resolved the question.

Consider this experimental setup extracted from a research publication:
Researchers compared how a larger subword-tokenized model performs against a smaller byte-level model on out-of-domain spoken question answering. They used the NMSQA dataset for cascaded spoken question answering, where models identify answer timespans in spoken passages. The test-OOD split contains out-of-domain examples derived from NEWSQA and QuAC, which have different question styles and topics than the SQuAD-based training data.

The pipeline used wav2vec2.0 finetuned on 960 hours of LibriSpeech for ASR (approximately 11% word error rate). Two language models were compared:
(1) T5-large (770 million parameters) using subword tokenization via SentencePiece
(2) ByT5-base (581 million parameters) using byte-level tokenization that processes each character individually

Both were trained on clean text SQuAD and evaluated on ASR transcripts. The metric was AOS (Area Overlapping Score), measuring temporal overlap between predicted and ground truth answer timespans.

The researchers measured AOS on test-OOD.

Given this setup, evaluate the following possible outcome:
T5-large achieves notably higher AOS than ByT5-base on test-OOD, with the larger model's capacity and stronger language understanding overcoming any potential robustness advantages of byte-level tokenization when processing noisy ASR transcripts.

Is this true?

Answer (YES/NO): NO